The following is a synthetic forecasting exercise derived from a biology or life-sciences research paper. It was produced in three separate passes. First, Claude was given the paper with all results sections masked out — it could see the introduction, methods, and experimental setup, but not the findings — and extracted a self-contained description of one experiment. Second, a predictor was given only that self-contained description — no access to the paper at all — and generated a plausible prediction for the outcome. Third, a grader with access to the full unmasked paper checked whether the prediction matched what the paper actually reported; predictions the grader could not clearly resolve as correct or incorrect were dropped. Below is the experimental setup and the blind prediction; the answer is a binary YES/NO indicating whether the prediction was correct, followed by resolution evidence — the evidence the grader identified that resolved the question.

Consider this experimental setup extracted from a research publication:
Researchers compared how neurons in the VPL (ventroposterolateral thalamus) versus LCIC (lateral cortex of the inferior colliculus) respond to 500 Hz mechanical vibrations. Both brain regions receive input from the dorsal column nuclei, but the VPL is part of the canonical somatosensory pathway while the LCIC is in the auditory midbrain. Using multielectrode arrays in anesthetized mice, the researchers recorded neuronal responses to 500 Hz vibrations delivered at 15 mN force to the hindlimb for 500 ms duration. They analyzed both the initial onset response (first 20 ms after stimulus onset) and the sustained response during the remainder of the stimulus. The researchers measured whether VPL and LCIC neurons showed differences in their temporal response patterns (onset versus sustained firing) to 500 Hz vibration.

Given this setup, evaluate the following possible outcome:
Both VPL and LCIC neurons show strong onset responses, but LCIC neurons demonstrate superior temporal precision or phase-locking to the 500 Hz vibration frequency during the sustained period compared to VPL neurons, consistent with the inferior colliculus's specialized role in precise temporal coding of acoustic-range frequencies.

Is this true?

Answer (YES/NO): NO